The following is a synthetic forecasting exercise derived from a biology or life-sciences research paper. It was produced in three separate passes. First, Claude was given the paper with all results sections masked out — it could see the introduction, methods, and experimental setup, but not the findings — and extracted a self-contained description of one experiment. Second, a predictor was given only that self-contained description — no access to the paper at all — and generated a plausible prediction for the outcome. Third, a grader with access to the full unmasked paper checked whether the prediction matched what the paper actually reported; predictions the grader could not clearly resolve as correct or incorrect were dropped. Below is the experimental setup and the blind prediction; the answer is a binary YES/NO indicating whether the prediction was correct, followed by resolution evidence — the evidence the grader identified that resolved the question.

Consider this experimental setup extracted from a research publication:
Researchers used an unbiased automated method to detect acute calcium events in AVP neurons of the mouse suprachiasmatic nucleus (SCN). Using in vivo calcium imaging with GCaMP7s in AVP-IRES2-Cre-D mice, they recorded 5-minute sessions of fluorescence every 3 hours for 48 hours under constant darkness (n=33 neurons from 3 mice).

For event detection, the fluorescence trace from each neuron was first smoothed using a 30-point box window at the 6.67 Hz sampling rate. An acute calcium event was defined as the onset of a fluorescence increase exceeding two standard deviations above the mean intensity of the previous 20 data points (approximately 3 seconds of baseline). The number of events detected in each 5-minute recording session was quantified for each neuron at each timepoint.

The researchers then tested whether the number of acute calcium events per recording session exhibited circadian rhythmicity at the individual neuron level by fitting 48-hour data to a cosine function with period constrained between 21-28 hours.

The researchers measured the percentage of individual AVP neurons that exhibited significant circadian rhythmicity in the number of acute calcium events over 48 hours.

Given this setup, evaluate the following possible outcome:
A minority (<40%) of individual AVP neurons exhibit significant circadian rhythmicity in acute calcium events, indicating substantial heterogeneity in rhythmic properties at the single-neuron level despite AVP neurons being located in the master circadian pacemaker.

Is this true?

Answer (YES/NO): NO